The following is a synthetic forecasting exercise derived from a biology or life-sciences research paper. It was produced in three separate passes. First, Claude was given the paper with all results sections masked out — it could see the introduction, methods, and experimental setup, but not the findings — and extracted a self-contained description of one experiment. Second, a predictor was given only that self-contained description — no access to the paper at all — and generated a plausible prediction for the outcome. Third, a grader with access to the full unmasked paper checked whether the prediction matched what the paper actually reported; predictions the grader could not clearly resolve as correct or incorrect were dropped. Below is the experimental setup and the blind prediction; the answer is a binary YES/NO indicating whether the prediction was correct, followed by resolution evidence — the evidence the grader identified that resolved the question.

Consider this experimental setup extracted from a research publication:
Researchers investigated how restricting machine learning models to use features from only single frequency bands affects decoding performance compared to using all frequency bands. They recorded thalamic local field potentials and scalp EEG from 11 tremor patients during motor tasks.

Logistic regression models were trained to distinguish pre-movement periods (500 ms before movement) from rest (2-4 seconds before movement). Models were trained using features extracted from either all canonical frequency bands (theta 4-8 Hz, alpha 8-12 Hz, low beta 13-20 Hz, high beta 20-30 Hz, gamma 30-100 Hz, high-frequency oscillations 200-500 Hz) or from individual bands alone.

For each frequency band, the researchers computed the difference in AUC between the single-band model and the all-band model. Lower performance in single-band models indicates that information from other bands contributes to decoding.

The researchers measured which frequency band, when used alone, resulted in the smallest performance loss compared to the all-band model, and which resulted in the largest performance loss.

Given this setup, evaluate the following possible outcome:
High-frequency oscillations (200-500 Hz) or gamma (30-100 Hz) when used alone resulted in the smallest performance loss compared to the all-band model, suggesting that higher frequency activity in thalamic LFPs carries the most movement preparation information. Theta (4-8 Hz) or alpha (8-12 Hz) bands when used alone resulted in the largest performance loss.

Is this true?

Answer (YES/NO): NO